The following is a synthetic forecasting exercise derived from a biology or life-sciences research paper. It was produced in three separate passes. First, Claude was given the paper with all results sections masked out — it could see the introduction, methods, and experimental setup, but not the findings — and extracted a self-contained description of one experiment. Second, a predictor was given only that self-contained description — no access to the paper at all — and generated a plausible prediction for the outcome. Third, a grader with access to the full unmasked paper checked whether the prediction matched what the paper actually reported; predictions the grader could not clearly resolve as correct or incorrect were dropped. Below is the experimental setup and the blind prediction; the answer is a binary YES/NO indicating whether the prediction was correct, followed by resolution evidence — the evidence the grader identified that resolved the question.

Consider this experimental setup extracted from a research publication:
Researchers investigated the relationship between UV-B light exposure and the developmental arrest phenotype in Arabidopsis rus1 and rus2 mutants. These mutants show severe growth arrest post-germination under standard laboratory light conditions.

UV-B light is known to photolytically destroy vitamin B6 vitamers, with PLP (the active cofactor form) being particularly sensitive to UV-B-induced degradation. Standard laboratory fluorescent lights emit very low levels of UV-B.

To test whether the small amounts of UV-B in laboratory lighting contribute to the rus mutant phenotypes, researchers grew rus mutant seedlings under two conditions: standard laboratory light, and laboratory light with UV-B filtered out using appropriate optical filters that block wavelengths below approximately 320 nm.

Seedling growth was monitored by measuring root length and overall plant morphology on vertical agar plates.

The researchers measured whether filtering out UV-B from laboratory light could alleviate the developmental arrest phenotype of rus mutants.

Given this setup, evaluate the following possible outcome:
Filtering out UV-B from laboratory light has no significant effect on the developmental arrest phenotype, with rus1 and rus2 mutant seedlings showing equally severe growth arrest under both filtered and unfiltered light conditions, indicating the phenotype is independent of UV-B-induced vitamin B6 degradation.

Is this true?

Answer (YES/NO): NO